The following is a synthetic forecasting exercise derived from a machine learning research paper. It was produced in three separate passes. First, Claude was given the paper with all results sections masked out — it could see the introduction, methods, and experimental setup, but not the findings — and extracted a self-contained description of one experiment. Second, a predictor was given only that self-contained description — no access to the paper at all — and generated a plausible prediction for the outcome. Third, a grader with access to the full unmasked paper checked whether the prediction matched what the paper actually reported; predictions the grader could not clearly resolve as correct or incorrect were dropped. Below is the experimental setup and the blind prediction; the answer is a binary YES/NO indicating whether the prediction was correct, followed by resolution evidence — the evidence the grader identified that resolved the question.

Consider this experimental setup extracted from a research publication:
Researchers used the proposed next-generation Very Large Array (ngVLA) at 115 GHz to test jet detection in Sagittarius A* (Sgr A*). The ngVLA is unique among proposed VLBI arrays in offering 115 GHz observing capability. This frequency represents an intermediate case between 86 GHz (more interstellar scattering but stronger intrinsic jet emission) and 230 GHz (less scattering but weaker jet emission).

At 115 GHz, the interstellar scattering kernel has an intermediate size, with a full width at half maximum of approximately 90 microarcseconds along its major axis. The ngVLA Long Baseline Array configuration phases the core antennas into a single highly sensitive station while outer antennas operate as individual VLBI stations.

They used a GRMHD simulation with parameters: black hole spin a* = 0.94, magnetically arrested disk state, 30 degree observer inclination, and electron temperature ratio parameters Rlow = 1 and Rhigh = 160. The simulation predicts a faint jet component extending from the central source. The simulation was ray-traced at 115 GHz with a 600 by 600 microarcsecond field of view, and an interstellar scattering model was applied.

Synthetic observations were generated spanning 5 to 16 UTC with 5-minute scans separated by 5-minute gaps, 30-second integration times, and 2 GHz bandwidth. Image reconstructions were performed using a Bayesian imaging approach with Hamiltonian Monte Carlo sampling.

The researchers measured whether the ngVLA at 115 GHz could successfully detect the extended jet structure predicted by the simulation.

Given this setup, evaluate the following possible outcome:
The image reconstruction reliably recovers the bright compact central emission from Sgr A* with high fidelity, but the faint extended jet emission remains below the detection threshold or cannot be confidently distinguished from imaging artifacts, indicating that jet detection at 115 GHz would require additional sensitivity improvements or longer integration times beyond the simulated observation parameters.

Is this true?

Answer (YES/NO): NO